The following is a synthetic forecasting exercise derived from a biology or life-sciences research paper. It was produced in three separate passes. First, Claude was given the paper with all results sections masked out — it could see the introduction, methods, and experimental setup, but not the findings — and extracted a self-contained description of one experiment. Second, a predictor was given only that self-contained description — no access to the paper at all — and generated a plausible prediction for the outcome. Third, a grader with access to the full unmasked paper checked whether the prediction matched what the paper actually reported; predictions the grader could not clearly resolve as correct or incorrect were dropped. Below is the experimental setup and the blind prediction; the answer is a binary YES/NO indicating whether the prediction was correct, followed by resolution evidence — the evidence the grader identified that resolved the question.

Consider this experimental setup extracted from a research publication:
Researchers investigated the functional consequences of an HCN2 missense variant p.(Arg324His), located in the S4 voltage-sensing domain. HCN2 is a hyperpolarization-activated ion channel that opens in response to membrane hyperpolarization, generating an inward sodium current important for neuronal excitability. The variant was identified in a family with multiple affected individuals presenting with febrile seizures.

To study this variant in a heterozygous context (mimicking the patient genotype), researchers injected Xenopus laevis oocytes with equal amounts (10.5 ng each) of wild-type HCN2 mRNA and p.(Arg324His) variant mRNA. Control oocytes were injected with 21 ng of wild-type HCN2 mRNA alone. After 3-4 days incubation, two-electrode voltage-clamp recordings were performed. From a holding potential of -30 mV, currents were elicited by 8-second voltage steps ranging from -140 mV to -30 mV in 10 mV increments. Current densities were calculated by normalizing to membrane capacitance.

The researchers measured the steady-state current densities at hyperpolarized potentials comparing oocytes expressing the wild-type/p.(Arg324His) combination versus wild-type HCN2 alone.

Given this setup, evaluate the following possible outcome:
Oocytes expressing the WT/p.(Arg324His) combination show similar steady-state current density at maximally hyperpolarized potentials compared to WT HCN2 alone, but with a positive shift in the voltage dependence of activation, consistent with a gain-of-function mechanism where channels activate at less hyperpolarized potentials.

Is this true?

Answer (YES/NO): NO